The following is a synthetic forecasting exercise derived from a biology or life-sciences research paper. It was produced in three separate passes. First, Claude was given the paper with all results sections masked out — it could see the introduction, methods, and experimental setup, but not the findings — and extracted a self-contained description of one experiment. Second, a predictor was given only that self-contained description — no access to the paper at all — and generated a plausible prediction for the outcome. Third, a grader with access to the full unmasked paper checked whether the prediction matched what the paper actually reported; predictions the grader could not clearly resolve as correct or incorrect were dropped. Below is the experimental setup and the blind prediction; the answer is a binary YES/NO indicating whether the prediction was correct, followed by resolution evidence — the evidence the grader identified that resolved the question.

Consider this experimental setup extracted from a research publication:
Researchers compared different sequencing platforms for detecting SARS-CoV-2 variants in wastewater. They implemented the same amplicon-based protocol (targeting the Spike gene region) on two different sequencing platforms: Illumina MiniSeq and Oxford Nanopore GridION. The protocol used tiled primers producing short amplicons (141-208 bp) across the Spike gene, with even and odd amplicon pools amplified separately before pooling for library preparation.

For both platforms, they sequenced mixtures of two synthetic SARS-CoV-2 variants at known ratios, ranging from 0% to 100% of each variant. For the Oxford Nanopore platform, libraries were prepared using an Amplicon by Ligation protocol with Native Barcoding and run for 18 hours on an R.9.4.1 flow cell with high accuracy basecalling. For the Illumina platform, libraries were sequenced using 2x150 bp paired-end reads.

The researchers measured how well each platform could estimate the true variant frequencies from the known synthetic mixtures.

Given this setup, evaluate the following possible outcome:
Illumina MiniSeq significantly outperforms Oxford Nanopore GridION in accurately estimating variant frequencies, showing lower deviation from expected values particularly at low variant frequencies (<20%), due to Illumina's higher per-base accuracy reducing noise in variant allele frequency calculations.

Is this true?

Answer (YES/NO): NO